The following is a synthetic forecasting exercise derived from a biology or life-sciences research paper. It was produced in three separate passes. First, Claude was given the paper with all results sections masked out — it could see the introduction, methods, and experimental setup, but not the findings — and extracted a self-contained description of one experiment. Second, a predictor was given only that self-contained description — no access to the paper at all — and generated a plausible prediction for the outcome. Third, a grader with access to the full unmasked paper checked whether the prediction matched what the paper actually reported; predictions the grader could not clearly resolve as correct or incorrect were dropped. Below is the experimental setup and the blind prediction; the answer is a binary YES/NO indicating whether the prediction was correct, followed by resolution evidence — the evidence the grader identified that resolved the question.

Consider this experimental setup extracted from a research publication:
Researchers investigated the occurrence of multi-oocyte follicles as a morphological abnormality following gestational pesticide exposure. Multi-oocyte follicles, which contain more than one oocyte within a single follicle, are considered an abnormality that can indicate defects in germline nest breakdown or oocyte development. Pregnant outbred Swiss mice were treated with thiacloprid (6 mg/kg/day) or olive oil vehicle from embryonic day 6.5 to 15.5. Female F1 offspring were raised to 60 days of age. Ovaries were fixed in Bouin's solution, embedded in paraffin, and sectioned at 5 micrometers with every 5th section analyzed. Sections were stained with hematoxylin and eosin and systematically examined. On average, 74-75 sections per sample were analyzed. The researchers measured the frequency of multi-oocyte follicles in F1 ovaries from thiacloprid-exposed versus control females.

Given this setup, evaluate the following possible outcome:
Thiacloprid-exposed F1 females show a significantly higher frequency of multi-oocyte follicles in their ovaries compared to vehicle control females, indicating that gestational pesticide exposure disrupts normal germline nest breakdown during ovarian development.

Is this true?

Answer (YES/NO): YES